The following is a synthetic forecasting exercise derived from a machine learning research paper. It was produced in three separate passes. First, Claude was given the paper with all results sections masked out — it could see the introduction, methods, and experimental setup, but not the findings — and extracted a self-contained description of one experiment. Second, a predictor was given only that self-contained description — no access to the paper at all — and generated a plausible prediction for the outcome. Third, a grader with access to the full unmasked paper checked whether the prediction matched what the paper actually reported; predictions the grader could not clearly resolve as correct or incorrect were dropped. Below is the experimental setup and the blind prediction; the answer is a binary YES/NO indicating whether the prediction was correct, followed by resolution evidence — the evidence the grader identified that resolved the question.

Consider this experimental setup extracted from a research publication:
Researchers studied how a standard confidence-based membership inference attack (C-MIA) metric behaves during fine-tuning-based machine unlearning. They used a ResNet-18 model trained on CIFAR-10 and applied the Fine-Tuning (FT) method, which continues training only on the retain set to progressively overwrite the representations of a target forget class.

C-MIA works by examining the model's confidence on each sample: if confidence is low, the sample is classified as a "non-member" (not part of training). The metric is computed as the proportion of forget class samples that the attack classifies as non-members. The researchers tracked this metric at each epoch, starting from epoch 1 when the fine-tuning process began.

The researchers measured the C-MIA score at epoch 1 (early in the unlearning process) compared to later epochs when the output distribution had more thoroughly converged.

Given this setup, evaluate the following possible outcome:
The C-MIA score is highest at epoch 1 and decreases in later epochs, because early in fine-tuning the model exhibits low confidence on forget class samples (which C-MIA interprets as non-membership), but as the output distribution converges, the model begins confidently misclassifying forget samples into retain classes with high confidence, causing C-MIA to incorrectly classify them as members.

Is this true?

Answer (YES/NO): NO